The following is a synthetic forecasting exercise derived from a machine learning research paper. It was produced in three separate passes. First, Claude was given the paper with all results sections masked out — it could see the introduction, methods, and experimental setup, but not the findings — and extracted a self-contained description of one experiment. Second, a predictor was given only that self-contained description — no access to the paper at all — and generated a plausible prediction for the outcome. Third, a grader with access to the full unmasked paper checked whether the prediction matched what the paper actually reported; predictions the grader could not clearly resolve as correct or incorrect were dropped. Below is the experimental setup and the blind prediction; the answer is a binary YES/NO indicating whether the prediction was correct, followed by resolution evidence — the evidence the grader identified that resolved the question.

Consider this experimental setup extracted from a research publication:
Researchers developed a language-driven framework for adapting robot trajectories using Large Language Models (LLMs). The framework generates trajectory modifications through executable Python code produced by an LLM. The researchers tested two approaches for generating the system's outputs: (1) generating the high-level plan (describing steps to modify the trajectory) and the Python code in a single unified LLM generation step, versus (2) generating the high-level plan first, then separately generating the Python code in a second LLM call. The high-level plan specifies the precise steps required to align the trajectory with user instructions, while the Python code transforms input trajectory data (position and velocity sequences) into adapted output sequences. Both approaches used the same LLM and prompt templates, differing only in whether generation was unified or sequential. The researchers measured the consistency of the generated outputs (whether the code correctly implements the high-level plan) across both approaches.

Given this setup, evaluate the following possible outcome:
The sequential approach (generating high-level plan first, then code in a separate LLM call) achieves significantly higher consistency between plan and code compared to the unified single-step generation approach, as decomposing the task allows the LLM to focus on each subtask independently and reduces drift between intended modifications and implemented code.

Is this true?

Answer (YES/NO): NO